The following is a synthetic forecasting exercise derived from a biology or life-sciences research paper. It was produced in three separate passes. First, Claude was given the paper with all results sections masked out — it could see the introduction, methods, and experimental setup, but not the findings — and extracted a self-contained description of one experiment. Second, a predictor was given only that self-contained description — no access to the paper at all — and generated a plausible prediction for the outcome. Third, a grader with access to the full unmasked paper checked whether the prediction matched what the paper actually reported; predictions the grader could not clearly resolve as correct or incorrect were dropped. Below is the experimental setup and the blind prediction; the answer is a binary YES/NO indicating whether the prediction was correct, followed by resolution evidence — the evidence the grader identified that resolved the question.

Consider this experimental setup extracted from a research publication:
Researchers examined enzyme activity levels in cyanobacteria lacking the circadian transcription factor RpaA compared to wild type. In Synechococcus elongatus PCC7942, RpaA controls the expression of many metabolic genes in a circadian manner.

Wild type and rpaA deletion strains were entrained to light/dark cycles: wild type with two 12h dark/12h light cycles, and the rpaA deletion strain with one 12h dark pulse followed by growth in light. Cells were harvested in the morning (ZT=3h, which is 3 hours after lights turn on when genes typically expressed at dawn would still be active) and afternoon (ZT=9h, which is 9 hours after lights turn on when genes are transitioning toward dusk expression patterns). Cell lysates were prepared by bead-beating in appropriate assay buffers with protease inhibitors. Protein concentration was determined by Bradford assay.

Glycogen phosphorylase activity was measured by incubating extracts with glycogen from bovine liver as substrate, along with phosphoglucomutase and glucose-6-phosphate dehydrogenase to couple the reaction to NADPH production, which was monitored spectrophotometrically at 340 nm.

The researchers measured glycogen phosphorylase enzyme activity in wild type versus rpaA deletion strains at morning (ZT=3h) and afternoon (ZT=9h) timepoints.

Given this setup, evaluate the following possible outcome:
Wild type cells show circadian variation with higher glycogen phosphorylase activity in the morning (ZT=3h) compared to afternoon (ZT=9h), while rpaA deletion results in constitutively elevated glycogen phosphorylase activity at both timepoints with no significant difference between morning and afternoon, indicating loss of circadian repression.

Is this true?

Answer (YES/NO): NO